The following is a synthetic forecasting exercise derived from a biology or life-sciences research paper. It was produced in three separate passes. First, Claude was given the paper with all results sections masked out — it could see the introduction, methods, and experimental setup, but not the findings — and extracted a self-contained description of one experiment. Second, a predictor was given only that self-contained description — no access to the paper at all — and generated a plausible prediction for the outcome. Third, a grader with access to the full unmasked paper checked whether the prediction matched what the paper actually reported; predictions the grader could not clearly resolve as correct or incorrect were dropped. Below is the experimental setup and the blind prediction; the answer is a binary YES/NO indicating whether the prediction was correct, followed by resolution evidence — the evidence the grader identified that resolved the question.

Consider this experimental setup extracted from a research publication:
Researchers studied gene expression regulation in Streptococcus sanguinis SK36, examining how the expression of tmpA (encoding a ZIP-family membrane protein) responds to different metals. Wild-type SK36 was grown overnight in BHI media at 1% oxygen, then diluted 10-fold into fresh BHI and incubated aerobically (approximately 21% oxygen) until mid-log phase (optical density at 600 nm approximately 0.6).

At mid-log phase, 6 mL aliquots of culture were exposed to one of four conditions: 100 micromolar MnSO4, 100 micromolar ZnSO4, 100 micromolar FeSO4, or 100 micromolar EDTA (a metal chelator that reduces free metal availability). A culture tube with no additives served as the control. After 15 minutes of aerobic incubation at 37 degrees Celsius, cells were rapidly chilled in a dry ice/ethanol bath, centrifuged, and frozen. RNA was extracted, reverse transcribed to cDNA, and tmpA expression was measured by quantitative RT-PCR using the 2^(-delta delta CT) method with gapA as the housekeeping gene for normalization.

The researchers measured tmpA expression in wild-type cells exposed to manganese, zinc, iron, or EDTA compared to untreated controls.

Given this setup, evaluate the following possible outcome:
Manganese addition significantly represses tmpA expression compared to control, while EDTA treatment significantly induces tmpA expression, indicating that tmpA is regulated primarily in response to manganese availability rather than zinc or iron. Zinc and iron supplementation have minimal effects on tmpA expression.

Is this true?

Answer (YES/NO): NO